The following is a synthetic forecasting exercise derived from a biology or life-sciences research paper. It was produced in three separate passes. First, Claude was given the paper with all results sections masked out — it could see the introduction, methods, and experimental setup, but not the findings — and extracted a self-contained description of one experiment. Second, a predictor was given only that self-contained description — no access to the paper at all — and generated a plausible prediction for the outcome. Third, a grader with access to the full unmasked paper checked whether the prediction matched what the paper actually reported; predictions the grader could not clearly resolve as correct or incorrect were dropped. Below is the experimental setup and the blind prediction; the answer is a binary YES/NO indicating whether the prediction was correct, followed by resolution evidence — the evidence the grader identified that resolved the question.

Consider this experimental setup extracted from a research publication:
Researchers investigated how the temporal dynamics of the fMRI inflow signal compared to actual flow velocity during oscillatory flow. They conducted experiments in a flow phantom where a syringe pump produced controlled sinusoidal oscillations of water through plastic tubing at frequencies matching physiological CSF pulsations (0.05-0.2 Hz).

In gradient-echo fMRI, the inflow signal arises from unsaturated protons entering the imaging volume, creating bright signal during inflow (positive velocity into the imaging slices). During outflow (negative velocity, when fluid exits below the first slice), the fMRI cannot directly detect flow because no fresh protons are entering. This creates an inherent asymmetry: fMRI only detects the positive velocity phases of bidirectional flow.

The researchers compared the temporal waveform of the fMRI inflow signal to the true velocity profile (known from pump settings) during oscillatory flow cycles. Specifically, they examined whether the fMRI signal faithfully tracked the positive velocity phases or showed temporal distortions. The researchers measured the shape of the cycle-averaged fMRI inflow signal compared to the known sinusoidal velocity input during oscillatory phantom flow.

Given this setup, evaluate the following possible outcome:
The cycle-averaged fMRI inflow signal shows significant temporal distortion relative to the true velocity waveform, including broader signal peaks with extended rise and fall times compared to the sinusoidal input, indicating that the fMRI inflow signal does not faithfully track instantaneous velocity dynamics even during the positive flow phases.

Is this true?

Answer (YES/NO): NO